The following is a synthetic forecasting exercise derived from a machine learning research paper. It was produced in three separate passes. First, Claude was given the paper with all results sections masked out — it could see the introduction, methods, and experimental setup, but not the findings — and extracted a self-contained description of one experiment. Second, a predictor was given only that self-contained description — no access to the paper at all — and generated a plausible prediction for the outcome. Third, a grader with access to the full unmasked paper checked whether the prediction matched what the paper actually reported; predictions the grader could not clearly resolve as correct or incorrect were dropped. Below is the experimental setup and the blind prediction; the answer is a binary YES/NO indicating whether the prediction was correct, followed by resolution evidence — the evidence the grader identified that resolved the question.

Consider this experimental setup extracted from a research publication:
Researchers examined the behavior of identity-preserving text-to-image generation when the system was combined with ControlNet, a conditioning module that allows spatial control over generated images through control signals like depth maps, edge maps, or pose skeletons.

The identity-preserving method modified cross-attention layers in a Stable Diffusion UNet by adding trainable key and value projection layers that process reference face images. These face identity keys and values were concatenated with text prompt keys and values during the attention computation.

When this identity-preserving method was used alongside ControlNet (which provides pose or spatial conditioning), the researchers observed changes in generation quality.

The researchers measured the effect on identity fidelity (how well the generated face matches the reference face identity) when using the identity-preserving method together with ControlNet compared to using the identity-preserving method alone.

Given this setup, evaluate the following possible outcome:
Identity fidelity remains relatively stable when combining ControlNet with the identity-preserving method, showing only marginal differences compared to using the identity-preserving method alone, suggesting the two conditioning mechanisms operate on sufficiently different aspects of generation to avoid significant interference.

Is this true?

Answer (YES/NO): NO